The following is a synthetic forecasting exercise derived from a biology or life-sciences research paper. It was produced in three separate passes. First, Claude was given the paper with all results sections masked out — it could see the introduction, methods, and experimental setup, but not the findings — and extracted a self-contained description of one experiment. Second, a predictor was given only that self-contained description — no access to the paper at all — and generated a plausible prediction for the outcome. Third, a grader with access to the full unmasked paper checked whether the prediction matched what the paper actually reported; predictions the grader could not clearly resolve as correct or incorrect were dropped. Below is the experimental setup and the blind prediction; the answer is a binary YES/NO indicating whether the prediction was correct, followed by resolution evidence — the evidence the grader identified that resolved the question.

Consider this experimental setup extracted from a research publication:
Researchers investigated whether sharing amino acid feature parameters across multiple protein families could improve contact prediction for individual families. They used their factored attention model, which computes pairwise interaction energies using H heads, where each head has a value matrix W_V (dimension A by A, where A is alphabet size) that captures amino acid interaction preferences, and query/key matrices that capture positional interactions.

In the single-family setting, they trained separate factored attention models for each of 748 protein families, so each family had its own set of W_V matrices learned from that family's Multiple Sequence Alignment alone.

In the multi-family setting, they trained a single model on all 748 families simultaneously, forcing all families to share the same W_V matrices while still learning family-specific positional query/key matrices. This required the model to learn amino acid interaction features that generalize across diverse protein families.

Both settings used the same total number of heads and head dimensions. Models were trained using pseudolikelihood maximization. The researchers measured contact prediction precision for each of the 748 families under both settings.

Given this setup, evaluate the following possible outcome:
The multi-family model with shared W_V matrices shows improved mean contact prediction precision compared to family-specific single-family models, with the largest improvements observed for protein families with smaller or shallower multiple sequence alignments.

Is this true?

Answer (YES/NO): NO